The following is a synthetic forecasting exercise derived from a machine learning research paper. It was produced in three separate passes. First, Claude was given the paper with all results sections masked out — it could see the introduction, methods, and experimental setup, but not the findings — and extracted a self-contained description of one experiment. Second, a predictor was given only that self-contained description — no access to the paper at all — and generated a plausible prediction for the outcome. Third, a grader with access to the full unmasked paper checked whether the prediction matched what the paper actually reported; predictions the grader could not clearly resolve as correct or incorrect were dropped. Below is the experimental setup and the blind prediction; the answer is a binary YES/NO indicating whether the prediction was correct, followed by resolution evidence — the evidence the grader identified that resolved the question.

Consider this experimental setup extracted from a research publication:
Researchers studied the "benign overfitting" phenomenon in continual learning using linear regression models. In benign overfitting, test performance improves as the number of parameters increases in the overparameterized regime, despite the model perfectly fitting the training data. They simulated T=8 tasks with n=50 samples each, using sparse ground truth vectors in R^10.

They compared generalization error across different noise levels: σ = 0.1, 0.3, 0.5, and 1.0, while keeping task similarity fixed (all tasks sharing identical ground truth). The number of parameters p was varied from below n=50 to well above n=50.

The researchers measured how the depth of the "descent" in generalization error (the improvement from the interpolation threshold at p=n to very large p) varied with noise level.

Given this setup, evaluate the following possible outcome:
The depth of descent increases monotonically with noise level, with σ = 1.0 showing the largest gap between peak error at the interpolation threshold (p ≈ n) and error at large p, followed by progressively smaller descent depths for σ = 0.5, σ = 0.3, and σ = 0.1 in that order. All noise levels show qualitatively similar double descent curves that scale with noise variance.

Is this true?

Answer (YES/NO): NO